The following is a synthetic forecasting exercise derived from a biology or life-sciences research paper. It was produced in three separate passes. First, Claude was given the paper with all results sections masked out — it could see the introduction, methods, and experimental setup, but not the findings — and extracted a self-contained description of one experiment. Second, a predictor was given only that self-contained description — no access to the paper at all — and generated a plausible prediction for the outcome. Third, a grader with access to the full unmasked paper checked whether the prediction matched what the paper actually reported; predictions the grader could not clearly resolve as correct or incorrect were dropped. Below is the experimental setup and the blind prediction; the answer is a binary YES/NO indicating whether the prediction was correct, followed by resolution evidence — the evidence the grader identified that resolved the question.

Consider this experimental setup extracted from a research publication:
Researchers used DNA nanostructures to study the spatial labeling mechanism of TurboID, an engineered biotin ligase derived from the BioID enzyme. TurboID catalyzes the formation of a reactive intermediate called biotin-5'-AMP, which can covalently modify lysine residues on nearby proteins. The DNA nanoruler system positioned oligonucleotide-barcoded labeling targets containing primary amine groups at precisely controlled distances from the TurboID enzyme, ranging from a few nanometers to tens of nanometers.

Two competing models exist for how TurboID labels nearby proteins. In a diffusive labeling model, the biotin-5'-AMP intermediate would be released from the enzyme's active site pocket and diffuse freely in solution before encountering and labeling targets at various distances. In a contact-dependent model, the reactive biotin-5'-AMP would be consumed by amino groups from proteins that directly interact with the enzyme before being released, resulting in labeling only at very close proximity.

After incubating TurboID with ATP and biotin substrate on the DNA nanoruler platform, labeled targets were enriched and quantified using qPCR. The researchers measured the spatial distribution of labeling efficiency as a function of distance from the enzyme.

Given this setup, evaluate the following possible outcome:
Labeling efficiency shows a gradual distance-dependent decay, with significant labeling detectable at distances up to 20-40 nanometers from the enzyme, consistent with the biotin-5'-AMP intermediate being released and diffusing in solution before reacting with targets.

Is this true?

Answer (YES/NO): NO